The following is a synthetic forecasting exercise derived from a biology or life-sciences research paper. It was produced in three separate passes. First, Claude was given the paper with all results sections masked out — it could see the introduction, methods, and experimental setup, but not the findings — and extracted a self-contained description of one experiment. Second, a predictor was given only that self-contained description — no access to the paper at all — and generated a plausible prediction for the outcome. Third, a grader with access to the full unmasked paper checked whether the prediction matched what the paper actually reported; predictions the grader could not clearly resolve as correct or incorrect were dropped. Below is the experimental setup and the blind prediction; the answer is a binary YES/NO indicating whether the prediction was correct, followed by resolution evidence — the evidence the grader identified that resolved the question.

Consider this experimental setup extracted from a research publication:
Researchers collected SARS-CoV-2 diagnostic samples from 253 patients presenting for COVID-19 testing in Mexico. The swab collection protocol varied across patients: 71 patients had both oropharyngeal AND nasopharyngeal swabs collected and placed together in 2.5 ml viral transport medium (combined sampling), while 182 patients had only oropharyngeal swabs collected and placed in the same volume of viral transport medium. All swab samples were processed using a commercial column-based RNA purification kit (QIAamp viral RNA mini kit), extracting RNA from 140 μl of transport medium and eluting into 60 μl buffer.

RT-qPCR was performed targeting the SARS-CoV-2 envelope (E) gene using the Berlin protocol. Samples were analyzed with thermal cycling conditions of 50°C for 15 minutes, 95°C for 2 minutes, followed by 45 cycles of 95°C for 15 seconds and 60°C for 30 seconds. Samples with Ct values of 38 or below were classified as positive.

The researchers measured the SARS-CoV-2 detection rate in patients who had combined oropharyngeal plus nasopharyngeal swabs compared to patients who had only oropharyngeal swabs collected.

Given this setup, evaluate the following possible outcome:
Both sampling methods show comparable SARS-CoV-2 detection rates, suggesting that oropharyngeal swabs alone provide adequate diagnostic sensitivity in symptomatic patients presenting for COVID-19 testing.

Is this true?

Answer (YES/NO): NO